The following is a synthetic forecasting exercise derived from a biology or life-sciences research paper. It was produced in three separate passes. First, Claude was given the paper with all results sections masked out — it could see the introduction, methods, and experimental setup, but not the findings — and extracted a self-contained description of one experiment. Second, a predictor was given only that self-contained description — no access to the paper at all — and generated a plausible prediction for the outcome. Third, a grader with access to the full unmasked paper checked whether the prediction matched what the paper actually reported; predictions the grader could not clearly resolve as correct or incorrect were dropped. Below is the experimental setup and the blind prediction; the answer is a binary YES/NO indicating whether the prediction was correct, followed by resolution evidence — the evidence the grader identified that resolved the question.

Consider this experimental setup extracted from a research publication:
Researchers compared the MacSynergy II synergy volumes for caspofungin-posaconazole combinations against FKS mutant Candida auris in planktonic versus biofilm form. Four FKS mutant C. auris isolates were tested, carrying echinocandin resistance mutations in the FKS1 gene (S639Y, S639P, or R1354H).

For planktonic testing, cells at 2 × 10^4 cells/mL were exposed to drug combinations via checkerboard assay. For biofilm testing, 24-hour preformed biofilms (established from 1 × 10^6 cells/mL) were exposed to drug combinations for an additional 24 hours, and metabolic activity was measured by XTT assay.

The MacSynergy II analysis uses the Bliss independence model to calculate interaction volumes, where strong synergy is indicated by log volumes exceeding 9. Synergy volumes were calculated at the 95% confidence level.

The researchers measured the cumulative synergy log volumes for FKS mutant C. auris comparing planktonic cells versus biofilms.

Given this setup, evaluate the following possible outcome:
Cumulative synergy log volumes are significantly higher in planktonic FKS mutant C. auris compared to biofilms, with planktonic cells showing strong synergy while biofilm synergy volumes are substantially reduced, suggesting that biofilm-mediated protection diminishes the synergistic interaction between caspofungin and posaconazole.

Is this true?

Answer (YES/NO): NO